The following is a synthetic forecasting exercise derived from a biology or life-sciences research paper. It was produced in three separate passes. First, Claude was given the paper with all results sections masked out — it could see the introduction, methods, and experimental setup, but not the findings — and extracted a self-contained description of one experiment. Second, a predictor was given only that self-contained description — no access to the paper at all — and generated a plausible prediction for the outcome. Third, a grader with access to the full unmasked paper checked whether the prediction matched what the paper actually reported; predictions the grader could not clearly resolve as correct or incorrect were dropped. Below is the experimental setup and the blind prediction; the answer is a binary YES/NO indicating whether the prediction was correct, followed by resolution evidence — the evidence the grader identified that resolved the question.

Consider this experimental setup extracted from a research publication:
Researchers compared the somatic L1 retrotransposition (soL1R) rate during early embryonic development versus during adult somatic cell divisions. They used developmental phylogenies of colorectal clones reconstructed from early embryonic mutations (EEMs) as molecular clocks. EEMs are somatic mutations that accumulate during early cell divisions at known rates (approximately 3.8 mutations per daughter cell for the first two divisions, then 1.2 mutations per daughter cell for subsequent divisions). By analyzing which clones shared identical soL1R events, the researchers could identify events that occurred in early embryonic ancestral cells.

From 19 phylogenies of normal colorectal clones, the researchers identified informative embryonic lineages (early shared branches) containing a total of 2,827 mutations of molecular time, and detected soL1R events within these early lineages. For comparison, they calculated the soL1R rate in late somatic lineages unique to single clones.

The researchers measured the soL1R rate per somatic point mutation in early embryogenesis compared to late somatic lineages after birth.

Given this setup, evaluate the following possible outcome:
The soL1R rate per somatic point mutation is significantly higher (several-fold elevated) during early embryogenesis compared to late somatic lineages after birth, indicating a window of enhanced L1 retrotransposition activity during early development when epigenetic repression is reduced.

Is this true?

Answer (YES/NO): YES